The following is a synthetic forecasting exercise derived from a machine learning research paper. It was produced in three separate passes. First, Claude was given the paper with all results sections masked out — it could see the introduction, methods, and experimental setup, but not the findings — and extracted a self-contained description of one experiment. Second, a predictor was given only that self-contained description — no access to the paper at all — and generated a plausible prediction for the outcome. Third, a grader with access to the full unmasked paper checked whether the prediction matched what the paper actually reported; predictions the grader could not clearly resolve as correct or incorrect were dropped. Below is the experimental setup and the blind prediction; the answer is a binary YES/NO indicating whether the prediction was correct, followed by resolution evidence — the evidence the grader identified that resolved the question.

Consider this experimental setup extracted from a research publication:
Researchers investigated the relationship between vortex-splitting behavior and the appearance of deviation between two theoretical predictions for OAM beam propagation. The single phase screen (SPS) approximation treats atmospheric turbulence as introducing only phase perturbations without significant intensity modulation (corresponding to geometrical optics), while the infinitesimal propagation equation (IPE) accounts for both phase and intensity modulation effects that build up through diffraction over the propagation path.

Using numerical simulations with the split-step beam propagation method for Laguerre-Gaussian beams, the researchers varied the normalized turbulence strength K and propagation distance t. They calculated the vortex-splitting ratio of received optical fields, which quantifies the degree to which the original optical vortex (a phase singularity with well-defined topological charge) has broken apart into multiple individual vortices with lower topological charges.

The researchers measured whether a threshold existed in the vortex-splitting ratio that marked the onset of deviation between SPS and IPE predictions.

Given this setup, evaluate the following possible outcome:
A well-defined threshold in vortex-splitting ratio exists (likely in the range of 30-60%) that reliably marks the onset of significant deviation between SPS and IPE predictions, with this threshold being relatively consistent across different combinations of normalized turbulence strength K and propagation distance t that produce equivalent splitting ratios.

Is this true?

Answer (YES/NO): NO